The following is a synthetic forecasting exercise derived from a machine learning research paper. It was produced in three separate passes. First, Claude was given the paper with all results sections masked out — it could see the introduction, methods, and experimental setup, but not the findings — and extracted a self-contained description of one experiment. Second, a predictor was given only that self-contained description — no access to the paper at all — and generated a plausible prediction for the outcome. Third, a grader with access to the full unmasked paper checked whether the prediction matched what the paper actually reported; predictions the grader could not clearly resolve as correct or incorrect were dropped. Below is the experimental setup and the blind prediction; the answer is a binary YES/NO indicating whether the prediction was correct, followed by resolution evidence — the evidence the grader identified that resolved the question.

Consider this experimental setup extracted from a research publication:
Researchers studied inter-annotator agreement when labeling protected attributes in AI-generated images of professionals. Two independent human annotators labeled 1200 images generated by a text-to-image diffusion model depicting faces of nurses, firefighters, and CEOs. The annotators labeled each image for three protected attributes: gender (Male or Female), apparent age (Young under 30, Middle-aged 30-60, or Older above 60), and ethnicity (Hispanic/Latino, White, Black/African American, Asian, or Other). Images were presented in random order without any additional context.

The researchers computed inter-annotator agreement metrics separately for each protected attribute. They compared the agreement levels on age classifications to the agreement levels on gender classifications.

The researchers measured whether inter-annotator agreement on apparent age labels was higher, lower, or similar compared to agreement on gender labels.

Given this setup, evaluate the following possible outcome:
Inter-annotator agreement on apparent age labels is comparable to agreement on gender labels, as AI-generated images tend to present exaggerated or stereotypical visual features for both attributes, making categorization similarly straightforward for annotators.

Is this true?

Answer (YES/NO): NO